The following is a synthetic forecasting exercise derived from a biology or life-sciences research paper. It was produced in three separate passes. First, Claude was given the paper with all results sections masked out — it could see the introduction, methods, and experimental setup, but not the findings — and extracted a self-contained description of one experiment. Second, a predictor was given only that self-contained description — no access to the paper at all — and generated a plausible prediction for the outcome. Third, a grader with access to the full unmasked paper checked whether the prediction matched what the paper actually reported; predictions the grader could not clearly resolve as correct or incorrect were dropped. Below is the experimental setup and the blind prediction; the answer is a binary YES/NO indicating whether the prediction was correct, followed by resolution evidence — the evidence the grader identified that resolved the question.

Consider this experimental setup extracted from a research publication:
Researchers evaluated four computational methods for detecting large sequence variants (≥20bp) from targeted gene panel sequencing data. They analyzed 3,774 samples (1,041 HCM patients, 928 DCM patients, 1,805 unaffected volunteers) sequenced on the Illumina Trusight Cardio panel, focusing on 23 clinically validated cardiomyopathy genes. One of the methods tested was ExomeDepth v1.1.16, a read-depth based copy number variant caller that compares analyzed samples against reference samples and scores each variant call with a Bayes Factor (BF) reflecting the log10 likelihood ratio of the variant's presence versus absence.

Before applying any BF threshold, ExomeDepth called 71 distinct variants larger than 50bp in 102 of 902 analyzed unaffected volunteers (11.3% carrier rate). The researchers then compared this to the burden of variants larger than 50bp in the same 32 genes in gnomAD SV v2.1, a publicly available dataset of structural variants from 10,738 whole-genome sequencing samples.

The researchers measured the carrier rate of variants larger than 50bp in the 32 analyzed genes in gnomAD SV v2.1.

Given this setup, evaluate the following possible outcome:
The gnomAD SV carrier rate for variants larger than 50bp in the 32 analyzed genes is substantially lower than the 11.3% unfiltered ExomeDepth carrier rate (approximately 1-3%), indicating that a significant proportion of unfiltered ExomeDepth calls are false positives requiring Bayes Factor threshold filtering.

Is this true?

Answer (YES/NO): NO